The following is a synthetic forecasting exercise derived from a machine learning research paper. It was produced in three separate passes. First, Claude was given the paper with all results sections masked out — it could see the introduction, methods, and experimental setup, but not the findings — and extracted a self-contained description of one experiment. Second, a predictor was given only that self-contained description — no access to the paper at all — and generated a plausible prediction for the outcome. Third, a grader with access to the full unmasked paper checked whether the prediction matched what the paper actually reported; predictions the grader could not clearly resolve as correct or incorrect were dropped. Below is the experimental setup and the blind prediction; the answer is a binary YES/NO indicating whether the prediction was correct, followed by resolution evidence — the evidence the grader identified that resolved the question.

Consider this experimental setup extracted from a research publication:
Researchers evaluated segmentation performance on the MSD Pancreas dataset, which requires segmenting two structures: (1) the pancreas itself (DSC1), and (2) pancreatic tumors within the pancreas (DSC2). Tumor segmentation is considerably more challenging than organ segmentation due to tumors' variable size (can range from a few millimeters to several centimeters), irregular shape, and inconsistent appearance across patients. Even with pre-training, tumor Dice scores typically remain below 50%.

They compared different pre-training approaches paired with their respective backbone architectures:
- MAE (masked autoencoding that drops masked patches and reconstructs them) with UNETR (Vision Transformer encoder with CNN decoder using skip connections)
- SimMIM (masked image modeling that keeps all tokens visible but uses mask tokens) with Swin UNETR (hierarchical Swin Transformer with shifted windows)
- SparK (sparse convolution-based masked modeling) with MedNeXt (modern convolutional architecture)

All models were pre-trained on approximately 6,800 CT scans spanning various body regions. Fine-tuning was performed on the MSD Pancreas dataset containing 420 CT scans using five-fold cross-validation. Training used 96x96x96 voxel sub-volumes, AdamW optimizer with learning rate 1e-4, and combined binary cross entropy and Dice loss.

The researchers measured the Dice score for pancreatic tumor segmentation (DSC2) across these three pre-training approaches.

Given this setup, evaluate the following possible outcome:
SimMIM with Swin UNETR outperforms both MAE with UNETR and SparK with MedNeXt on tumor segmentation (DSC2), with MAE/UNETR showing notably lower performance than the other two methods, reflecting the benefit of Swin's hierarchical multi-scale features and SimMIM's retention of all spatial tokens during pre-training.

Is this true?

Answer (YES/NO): NO